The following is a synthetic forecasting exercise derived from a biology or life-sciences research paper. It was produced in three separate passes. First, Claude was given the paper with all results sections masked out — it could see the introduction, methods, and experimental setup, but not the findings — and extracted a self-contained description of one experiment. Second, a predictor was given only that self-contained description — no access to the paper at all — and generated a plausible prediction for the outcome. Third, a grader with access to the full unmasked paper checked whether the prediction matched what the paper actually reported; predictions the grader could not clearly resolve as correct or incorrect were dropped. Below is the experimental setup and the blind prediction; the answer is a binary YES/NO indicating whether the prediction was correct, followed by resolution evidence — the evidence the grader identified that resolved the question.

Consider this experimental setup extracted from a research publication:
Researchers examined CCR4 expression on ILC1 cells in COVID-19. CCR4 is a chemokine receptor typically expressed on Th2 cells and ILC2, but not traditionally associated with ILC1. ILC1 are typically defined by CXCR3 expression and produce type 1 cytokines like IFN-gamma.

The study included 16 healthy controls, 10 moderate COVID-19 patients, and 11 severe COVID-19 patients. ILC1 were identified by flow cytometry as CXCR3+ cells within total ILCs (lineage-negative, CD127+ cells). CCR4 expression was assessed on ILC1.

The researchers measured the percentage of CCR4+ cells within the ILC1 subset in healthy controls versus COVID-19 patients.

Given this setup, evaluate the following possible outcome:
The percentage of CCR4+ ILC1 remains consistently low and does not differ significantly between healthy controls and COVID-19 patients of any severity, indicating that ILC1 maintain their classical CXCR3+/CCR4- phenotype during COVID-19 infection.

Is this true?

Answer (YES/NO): NO